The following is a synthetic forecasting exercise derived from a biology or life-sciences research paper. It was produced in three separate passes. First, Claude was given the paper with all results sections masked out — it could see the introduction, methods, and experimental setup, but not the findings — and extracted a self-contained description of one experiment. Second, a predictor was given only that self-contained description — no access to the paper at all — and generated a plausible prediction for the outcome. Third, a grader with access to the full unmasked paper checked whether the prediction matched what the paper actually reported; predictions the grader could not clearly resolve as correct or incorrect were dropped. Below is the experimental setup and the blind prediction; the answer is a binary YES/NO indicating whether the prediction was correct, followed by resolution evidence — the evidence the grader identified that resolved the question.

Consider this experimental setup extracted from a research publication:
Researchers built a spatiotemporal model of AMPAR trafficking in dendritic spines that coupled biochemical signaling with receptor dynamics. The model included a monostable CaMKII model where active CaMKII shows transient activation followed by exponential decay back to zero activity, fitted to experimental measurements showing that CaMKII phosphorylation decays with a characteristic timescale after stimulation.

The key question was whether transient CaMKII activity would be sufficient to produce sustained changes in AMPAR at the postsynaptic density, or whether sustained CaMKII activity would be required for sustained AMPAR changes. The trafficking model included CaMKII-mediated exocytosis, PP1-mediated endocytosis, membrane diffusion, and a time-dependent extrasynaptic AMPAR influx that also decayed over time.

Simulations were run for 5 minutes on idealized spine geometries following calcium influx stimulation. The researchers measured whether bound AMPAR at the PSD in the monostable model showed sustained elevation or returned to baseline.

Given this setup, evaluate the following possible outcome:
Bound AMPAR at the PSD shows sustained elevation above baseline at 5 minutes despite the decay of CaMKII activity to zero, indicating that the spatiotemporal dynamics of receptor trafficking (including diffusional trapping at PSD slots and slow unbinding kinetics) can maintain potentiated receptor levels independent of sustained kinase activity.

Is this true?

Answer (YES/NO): YES